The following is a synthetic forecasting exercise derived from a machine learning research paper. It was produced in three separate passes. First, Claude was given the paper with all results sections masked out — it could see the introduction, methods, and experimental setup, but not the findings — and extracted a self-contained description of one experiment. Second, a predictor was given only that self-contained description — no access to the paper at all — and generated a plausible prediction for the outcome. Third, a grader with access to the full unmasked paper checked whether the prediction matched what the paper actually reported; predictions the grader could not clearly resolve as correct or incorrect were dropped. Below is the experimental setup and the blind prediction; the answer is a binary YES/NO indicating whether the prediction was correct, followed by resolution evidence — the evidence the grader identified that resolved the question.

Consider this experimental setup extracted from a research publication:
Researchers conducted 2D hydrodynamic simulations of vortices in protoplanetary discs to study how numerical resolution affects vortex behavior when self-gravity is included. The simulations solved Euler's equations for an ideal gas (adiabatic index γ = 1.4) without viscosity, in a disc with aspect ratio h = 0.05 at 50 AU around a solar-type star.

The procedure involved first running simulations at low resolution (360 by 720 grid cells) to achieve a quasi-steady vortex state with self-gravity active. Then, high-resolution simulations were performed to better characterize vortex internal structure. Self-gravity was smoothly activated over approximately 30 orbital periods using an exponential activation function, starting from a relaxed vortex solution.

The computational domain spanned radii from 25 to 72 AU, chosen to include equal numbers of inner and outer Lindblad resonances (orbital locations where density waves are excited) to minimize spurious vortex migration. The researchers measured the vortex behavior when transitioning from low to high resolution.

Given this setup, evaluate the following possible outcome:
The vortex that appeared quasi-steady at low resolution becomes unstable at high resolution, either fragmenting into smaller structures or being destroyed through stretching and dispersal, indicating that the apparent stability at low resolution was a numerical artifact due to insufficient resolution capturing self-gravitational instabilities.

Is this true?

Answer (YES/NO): NO